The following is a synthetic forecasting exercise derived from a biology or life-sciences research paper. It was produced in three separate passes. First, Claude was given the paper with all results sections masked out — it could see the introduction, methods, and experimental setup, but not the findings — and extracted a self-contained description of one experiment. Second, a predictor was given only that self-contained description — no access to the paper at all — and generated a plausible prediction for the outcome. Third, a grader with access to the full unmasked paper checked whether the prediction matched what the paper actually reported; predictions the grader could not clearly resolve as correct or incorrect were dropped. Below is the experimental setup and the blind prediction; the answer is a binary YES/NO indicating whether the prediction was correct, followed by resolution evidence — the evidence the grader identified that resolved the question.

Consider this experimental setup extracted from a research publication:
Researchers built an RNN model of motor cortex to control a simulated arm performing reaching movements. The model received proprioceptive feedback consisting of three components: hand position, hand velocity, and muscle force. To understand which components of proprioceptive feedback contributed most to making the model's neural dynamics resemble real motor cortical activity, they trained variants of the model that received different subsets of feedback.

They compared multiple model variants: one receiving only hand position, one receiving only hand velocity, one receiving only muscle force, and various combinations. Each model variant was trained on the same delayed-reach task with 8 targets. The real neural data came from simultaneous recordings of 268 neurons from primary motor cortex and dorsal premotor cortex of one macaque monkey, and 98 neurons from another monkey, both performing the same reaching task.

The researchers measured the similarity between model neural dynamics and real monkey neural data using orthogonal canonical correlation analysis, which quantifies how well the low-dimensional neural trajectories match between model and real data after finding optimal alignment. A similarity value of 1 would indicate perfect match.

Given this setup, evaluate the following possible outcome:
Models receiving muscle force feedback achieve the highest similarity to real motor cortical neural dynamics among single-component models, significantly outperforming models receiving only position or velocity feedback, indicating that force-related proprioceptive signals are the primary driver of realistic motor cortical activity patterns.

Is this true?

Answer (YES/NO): NO